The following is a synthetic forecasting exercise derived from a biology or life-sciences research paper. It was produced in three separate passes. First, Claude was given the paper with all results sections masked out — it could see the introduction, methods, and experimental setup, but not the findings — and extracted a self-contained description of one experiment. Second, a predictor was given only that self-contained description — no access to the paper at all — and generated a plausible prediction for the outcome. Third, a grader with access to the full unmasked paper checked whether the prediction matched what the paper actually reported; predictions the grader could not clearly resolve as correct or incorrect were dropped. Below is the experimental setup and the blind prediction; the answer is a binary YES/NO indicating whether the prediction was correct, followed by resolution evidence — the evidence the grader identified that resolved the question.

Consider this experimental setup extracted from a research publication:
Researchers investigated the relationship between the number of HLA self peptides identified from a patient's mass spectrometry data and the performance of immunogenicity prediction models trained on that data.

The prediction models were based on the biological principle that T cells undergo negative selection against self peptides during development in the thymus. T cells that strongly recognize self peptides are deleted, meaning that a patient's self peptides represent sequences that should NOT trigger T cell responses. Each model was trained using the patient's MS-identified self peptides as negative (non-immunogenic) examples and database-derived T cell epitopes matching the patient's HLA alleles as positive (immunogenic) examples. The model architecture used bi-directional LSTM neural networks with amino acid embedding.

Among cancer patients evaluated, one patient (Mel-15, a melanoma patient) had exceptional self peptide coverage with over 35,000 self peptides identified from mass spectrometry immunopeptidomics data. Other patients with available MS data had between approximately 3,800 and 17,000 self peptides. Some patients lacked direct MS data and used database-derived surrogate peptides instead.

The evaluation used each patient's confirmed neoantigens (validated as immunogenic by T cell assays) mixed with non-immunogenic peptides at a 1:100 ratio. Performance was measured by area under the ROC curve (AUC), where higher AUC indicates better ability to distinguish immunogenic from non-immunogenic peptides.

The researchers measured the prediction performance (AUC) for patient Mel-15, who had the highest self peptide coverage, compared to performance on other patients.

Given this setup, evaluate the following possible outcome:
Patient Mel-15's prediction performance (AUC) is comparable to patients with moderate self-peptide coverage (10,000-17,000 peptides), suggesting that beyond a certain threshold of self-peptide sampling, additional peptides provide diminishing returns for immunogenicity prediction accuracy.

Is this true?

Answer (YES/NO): NO